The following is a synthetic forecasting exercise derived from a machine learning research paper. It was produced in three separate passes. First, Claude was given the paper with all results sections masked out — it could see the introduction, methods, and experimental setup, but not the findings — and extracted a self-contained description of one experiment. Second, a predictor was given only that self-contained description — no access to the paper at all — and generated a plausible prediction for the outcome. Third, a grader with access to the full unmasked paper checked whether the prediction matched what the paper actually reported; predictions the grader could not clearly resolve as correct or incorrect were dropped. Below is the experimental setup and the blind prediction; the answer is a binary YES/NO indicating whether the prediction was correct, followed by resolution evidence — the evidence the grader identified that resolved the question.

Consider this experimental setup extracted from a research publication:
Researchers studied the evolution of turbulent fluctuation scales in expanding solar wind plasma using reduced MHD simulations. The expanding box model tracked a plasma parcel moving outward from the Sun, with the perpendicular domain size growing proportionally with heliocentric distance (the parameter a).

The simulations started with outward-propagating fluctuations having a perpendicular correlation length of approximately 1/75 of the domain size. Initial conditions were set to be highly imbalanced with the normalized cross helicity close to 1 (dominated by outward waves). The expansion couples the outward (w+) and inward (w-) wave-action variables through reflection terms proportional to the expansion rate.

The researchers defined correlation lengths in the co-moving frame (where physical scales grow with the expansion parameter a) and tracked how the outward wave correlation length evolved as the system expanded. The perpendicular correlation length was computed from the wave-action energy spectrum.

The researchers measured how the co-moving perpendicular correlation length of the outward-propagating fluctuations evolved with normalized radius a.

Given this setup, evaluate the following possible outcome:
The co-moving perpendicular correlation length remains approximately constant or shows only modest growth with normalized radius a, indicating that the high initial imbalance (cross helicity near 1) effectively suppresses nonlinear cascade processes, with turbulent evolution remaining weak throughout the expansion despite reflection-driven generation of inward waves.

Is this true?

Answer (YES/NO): NO